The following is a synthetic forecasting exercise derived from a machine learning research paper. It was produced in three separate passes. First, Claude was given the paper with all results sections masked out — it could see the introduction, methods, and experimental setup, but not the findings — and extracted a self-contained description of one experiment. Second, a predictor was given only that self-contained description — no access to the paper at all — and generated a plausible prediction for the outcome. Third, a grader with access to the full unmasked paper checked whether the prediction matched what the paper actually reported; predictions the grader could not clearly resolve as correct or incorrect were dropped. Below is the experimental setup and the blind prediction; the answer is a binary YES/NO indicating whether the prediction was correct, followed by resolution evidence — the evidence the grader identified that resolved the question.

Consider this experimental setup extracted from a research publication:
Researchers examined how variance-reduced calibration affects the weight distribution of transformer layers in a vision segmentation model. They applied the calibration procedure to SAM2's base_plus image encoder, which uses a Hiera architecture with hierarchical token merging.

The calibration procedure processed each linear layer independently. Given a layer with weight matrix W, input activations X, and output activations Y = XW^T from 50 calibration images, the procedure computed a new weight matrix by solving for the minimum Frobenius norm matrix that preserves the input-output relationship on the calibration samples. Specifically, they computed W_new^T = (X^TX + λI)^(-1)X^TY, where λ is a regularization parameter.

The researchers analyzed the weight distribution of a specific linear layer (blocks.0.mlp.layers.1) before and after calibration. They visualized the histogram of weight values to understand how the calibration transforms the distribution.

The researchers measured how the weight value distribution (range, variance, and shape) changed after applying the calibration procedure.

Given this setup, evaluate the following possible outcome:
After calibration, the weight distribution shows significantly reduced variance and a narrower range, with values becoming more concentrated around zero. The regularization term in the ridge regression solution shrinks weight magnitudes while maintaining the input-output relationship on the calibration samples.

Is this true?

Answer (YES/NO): YES